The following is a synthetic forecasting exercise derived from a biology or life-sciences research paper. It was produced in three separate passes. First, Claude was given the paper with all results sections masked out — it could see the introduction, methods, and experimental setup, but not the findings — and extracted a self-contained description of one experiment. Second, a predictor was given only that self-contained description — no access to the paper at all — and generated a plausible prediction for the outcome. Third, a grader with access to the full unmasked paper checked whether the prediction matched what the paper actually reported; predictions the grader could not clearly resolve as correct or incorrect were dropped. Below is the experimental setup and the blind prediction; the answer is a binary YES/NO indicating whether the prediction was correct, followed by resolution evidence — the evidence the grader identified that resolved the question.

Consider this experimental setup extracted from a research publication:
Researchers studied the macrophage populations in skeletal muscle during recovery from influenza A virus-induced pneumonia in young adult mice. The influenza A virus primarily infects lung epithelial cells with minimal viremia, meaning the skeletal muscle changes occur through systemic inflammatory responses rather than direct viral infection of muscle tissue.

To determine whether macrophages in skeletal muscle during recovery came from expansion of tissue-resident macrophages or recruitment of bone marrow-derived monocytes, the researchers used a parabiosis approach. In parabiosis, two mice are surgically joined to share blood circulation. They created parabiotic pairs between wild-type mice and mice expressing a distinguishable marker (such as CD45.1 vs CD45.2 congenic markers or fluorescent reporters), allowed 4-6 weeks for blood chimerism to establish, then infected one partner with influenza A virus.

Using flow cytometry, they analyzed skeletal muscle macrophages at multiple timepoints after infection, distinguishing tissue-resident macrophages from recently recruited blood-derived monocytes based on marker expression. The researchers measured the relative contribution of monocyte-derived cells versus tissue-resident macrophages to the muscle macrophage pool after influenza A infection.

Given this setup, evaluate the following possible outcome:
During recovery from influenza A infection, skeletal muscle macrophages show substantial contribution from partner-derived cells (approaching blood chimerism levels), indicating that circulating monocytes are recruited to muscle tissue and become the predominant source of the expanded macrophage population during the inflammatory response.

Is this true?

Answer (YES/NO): NO